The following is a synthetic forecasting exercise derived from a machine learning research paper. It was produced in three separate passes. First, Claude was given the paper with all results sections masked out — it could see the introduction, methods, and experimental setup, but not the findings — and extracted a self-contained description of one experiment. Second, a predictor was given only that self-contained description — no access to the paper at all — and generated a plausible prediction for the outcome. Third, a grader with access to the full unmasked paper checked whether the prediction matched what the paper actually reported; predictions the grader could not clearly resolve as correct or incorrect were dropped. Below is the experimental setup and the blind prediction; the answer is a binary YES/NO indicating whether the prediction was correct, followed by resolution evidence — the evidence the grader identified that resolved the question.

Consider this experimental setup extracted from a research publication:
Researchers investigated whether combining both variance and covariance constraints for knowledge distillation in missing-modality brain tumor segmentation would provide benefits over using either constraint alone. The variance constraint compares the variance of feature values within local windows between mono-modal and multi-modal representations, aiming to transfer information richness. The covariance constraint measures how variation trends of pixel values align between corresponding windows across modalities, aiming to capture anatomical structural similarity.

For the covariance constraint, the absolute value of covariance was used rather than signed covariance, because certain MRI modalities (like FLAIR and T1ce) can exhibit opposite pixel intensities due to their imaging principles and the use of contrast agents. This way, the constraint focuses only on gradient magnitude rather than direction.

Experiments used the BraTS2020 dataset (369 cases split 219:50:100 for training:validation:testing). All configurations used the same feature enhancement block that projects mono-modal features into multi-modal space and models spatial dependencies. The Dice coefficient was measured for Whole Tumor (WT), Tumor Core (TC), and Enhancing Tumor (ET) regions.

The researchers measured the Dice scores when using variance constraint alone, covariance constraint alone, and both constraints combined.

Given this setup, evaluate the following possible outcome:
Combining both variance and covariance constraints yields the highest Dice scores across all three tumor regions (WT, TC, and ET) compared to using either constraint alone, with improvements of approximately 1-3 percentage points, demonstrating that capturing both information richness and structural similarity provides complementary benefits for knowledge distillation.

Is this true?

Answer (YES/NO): NO